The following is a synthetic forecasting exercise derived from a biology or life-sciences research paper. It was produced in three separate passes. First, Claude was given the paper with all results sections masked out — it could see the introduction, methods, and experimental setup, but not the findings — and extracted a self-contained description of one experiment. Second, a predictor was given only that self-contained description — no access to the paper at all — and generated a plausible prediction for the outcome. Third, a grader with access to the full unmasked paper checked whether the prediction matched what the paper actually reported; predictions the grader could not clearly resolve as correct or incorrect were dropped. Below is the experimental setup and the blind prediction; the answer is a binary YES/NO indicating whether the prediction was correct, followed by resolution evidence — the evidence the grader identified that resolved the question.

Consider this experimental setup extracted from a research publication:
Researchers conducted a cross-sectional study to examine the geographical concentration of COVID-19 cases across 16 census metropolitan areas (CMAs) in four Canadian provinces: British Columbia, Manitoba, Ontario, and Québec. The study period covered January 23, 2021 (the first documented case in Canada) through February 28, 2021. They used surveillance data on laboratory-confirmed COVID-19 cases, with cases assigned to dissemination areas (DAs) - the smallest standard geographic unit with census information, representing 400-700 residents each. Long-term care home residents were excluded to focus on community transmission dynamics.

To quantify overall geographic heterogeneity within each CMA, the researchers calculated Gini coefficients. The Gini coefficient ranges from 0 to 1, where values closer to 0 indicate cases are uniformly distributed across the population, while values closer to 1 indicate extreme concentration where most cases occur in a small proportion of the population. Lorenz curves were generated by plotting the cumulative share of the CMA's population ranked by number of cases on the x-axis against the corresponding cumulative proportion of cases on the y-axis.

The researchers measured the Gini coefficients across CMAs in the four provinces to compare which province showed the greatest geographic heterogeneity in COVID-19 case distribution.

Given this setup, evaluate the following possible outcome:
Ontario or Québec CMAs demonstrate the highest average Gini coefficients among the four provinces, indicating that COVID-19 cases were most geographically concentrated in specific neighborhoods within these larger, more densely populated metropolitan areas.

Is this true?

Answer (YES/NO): YES